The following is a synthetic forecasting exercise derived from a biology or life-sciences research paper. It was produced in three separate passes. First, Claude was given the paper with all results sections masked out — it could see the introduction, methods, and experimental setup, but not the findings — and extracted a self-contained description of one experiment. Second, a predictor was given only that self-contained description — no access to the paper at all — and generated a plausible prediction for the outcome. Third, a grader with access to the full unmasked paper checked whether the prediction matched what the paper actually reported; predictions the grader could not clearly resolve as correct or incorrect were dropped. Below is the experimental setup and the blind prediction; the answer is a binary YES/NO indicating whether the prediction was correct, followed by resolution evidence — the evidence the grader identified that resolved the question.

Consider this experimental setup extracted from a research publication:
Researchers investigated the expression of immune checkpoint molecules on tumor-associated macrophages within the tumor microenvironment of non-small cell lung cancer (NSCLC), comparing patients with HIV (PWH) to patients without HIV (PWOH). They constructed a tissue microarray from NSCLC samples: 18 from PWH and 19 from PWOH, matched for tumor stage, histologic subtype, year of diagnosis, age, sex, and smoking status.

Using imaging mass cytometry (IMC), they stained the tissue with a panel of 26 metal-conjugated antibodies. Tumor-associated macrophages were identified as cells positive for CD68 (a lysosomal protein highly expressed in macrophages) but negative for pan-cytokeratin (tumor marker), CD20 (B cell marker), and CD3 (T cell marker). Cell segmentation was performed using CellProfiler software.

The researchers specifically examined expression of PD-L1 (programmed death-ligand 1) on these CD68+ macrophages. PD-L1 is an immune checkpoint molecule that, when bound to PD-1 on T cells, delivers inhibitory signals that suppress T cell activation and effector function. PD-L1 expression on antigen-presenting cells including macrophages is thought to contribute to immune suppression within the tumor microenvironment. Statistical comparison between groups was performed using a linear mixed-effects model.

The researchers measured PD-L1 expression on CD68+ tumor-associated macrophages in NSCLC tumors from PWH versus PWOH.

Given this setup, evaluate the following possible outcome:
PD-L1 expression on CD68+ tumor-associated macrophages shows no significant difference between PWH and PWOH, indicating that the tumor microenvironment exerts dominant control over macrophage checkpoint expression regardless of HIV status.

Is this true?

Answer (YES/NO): NO